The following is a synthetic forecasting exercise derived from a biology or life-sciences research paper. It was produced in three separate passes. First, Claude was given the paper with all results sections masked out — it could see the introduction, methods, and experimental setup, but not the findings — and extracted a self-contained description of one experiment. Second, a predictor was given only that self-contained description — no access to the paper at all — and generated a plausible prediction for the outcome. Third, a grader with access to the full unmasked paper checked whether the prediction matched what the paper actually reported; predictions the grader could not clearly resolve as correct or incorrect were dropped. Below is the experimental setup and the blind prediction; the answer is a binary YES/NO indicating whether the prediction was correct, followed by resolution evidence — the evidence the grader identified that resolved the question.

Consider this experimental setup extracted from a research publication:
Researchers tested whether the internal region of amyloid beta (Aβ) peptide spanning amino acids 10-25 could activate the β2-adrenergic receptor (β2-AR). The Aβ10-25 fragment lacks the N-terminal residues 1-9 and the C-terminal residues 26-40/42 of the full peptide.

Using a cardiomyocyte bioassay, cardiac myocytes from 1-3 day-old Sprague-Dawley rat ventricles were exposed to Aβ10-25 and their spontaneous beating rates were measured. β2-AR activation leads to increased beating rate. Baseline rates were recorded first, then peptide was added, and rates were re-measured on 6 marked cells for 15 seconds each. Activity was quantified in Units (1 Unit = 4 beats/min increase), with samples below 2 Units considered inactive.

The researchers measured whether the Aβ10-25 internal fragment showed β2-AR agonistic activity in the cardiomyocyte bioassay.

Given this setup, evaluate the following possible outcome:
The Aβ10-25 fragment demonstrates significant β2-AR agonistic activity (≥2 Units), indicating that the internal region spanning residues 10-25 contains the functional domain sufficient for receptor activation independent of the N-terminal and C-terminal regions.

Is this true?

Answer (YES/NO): NO